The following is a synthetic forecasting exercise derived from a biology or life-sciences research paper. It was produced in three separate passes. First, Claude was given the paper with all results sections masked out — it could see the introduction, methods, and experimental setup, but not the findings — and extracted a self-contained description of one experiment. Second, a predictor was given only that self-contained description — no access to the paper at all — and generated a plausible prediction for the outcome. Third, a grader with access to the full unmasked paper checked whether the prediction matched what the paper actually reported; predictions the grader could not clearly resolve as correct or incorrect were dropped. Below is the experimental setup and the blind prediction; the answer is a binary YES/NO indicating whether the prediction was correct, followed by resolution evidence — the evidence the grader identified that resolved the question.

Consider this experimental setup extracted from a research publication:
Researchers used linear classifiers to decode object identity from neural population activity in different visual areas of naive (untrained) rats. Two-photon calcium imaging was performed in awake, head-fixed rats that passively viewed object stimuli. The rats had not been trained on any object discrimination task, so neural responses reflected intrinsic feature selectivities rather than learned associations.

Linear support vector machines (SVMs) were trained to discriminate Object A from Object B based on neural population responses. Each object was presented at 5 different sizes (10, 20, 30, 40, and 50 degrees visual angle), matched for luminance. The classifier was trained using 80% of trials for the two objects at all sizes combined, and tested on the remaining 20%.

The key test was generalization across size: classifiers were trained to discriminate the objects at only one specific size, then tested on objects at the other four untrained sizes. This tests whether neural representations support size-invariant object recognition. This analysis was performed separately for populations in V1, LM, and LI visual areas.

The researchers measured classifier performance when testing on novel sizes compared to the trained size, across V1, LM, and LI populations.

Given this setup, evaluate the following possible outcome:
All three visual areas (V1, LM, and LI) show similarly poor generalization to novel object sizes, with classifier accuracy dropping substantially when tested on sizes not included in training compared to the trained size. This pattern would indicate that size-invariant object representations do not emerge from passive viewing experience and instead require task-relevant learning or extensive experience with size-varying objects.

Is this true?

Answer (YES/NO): NO